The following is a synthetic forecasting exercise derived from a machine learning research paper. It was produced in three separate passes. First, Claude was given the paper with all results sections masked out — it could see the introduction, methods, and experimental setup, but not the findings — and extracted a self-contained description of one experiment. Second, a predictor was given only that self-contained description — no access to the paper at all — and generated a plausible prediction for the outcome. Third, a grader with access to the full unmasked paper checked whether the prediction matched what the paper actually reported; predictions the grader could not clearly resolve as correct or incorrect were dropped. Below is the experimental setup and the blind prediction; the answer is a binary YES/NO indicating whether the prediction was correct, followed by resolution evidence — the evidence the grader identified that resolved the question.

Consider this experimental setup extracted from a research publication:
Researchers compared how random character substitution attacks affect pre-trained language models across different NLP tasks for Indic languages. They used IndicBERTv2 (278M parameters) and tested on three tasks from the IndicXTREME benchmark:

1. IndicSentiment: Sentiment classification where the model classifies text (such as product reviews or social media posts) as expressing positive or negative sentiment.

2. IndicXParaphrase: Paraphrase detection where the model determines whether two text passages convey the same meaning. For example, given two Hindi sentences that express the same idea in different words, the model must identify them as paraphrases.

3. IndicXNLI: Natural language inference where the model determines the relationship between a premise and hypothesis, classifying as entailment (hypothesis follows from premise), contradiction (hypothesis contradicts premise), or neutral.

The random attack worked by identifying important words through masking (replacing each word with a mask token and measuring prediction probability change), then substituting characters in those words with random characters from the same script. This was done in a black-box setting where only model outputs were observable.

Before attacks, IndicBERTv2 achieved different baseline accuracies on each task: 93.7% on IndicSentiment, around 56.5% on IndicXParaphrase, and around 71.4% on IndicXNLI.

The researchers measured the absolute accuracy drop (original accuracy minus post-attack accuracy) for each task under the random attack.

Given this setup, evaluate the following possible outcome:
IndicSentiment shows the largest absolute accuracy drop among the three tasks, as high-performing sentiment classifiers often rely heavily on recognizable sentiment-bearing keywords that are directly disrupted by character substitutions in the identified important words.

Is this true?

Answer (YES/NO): YES